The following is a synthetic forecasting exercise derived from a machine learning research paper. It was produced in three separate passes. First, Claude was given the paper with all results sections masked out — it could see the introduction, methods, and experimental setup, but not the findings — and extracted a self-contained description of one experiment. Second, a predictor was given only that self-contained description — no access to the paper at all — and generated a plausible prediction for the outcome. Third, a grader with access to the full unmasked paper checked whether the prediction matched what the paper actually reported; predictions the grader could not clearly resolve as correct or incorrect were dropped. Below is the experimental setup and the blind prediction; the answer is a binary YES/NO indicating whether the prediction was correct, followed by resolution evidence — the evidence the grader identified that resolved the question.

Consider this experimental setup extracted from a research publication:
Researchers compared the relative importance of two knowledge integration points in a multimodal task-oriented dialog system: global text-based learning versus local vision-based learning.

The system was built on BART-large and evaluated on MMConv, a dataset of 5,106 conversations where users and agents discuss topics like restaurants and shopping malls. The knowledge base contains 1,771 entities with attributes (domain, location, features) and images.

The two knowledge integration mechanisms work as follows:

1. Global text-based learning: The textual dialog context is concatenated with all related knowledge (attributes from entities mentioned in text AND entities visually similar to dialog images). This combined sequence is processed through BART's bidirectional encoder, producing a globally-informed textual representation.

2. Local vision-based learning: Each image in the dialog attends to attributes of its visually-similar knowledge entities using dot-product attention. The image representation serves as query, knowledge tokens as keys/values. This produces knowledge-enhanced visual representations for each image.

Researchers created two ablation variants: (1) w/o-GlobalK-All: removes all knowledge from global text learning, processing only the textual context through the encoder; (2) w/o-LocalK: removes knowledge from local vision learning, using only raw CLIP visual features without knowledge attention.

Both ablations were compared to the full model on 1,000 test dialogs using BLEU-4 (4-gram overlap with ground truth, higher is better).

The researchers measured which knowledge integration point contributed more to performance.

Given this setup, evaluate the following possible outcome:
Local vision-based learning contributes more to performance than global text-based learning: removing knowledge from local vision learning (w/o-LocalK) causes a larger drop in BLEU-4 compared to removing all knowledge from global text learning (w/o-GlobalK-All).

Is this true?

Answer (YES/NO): NO